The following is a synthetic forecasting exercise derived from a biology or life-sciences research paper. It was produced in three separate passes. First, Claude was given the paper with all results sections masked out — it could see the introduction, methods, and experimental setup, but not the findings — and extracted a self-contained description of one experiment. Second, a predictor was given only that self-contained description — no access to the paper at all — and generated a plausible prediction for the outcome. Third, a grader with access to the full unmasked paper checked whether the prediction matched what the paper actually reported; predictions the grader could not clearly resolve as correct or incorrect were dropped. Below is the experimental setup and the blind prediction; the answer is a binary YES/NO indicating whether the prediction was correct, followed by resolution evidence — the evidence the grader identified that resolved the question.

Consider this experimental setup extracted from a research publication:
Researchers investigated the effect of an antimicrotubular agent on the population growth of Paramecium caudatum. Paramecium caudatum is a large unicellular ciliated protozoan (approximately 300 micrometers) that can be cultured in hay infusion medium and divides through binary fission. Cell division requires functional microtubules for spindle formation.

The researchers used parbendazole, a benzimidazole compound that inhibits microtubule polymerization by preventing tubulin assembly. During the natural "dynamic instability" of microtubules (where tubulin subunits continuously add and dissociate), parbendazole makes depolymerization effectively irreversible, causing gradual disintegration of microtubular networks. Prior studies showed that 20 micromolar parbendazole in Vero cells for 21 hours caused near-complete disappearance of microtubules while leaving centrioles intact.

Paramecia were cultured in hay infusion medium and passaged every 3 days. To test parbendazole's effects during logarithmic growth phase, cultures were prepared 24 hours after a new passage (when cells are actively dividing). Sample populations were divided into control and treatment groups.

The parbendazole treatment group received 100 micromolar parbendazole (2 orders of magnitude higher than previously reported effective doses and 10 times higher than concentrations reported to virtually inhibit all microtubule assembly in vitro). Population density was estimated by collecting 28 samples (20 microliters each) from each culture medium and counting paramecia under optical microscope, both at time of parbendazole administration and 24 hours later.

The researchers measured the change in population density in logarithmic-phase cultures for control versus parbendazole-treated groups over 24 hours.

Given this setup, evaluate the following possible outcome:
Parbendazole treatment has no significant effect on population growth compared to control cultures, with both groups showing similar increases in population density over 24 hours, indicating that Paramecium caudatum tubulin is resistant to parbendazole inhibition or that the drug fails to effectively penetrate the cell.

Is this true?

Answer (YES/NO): NO